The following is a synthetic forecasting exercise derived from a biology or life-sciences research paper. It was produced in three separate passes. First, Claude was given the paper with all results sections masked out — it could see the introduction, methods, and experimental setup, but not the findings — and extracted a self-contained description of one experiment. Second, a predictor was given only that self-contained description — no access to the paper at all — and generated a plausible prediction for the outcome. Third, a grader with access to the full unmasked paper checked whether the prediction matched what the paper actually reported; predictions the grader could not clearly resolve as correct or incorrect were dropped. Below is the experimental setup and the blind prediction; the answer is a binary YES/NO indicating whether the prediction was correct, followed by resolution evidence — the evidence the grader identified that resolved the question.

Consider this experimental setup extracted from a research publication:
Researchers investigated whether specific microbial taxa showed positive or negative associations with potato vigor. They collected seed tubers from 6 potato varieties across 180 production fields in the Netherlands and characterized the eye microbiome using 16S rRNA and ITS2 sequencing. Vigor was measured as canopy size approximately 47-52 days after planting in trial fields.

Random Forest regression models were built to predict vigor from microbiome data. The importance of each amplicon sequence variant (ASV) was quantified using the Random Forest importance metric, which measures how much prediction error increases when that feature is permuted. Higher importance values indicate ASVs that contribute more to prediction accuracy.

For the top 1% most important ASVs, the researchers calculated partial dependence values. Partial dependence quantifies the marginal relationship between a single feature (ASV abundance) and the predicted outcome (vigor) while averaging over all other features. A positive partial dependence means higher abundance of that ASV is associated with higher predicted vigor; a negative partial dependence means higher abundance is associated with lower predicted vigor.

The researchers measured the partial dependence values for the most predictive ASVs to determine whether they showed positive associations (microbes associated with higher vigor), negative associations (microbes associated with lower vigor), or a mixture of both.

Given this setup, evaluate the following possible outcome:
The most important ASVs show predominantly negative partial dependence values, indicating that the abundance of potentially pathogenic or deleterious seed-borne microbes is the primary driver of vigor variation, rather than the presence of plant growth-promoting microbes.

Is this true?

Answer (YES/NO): NO